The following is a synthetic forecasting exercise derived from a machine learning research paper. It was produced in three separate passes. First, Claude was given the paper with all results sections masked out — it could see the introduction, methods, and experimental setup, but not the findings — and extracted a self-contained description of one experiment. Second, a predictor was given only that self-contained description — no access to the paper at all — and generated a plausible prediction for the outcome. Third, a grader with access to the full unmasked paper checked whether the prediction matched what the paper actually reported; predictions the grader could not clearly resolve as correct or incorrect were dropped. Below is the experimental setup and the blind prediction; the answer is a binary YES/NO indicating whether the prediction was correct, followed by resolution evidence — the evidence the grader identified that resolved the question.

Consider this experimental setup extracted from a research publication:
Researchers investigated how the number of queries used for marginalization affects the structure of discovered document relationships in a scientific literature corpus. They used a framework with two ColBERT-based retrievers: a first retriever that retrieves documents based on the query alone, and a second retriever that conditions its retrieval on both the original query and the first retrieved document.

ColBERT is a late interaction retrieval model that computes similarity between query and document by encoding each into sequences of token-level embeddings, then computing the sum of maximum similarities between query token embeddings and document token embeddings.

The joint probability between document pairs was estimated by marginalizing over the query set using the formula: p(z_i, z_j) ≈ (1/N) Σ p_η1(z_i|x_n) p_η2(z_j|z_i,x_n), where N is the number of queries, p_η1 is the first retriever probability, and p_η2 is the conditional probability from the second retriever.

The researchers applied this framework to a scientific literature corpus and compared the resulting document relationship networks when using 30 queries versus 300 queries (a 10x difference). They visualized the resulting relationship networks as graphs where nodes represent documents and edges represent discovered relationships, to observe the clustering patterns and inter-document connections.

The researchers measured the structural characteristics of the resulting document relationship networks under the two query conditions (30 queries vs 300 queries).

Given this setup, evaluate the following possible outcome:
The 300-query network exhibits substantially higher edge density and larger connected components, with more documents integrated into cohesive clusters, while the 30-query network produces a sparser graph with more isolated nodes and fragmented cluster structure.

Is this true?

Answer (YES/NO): YES